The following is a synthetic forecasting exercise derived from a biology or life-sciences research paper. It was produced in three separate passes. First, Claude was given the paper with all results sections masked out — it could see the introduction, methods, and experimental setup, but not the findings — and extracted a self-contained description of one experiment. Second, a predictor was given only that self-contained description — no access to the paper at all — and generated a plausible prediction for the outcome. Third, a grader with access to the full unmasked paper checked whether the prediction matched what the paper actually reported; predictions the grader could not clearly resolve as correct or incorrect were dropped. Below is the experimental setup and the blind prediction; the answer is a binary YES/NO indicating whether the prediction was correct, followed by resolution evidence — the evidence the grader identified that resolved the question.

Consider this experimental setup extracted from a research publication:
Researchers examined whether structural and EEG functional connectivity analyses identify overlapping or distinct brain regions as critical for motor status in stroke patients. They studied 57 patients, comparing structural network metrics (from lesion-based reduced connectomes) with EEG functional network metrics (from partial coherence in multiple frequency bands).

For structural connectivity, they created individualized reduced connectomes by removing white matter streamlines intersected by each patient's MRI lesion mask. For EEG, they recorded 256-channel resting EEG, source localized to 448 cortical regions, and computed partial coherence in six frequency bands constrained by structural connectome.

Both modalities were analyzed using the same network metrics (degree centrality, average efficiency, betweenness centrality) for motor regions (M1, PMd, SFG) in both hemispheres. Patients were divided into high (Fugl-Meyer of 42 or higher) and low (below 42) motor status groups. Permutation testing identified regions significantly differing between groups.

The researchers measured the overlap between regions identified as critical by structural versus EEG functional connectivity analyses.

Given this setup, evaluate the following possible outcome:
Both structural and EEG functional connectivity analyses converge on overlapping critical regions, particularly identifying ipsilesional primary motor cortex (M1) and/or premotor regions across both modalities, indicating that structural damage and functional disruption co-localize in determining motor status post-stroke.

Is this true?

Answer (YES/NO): YES